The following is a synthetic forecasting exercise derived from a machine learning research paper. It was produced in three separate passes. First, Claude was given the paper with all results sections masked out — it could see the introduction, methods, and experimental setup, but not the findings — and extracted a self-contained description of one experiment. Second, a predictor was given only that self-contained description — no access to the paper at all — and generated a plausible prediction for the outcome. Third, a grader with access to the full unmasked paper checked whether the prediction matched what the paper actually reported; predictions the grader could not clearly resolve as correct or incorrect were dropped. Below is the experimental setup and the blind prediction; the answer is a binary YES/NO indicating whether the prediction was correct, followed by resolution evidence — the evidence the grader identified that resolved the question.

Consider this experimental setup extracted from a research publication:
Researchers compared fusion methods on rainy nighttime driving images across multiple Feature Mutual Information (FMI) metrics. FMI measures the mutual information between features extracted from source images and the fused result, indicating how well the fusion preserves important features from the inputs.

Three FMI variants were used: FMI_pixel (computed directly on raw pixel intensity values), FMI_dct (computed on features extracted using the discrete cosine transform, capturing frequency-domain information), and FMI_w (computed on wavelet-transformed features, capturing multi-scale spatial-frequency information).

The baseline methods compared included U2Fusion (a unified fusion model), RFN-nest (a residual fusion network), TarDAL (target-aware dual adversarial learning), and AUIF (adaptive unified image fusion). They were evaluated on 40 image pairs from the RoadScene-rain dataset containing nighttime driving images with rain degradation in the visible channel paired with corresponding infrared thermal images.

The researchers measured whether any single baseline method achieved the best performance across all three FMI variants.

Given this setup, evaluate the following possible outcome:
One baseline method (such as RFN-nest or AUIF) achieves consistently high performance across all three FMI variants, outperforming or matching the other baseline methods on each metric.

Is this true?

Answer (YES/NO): NO